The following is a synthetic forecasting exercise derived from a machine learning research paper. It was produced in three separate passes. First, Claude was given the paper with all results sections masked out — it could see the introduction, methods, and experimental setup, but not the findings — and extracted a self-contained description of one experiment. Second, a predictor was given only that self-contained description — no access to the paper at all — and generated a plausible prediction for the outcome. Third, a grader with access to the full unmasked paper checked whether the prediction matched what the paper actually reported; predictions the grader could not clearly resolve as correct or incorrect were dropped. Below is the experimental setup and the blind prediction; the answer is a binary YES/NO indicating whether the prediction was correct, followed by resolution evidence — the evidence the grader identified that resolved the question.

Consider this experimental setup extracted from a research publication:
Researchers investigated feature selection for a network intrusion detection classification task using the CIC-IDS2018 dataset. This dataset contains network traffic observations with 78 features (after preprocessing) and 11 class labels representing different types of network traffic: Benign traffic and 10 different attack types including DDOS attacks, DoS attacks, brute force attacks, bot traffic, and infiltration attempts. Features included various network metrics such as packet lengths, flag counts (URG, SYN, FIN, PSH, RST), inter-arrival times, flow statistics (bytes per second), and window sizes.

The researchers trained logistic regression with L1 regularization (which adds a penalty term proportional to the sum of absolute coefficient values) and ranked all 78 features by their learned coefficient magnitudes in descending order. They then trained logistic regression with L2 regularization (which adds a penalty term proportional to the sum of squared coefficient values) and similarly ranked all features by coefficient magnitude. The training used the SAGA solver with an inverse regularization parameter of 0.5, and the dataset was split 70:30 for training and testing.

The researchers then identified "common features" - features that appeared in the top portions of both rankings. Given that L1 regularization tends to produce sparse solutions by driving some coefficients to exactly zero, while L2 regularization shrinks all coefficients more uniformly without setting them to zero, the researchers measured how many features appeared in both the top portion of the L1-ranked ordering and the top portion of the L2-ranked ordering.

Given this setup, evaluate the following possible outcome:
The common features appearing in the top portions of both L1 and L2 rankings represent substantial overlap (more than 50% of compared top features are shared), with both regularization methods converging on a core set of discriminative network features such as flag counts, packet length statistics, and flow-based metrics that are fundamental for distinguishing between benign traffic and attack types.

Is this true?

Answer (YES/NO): NO